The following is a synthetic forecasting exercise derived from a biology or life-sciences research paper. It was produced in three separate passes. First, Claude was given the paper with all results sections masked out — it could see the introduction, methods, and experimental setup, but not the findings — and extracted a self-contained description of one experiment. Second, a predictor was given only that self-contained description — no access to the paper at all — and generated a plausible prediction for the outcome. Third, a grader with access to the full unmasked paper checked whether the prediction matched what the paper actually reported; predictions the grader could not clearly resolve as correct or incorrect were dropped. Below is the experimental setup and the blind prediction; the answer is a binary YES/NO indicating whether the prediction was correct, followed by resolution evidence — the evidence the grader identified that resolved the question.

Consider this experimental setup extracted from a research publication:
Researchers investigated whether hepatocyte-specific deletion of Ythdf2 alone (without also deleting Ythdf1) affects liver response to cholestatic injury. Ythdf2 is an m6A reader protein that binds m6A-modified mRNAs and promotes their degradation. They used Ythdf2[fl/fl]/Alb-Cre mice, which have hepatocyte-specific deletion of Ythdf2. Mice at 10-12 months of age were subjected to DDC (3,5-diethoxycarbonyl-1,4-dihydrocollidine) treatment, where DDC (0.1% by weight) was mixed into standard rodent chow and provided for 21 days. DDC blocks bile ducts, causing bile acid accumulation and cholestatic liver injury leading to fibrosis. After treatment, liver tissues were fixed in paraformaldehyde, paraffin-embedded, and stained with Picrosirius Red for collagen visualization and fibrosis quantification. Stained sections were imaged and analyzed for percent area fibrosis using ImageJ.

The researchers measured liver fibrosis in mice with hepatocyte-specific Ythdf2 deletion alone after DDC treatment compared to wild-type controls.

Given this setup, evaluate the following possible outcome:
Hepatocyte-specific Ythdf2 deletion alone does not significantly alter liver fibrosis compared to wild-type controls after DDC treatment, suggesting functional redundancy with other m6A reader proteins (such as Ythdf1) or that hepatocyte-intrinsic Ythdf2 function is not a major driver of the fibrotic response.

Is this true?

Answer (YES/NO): NO